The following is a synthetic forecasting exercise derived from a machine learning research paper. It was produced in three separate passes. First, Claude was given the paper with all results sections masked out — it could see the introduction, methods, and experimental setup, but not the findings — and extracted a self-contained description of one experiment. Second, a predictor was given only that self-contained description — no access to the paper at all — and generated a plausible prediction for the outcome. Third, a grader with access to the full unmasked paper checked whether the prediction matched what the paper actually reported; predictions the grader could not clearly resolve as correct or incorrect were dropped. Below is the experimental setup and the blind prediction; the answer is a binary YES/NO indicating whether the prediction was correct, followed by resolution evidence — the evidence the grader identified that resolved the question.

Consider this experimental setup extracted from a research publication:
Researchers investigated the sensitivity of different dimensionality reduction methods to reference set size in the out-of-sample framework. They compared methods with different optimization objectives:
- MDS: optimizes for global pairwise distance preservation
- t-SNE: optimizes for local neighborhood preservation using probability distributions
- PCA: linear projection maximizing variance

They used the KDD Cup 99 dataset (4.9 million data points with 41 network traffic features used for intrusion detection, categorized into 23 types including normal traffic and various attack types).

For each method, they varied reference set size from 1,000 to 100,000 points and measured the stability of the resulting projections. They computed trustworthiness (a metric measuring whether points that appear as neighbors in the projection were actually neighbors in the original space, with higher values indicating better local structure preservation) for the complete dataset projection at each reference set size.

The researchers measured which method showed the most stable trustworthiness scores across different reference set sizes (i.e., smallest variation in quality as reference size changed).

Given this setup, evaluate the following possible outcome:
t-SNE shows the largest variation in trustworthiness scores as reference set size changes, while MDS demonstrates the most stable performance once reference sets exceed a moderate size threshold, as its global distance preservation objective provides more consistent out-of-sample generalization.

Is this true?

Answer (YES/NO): NO